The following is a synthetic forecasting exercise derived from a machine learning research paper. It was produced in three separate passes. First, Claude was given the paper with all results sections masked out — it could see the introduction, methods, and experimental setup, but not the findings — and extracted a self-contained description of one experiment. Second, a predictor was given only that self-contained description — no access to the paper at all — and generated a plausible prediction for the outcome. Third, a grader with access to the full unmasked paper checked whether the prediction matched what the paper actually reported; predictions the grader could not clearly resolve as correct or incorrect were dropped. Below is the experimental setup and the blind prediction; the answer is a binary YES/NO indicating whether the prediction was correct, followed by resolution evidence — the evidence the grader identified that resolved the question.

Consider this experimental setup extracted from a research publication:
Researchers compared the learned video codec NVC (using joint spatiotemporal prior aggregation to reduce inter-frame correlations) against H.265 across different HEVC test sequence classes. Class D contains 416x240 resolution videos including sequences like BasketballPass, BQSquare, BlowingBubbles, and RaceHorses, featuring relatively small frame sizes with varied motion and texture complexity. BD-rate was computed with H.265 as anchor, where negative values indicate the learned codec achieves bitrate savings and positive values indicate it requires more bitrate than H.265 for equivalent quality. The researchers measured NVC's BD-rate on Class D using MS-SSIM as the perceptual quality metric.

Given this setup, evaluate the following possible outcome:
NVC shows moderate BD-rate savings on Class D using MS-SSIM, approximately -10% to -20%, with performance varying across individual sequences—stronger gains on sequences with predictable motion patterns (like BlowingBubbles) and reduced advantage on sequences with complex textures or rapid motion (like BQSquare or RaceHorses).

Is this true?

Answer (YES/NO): NO